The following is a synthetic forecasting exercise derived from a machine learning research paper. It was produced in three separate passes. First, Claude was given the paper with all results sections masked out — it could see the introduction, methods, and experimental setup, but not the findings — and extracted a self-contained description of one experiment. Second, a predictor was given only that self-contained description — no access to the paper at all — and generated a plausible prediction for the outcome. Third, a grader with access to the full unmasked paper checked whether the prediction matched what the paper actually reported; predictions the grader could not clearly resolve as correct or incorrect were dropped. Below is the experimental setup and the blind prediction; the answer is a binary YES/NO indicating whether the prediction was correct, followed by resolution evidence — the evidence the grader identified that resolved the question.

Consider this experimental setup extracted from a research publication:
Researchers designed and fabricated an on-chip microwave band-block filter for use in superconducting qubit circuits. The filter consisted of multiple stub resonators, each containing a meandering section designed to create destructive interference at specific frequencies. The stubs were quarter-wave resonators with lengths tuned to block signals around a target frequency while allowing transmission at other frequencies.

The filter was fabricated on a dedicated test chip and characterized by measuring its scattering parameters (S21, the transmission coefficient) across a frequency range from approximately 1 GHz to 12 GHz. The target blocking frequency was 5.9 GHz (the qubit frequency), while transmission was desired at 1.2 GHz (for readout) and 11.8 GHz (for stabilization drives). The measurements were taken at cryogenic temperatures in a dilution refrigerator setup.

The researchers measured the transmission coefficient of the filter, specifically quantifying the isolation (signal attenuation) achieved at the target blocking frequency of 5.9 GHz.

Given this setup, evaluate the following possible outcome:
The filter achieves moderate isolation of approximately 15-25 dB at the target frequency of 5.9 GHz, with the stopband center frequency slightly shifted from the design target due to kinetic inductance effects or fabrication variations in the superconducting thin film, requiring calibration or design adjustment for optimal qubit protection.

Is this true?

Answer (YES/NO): NO